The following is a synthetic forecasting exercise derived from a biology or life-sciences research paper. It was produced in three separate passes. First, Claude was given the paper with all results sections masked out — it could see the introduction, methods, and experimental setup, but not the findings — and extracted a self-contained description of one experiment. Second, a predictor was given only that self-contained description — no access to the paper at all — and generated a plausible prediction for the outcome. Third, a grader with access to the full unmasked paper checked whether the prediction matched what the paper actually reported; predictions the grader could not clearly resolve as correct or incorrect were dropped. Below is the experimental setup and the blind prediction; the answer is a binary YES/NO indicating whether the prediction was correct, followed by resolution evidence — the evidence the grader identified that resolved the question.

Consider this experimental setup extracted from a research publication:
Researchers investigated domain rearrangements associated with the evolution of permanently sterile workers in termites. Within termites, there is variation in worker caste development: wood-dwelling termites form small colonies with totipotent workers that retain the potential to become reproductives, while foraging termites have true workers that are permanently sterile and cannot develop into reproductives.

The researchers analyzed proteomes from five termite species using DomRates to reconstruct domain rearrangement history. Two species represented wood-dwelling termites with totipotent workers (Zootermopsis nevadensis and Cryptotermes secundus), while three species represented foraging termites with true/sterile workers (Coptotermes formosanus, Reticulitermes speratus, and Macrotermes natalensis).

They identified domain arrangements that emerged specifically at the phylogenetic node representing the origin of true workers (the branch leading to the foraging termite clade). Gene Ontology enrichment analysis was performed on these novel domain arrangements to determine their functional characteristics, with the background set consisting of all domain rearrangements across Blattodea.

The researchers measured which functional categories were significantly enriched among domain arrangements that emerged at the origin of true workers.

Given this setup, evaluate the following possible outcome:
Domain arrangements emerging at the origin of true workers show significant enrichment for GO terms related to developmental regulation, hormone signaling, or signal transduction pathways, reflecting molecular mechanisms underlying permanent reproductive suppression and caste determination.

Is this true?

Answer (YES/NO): NO